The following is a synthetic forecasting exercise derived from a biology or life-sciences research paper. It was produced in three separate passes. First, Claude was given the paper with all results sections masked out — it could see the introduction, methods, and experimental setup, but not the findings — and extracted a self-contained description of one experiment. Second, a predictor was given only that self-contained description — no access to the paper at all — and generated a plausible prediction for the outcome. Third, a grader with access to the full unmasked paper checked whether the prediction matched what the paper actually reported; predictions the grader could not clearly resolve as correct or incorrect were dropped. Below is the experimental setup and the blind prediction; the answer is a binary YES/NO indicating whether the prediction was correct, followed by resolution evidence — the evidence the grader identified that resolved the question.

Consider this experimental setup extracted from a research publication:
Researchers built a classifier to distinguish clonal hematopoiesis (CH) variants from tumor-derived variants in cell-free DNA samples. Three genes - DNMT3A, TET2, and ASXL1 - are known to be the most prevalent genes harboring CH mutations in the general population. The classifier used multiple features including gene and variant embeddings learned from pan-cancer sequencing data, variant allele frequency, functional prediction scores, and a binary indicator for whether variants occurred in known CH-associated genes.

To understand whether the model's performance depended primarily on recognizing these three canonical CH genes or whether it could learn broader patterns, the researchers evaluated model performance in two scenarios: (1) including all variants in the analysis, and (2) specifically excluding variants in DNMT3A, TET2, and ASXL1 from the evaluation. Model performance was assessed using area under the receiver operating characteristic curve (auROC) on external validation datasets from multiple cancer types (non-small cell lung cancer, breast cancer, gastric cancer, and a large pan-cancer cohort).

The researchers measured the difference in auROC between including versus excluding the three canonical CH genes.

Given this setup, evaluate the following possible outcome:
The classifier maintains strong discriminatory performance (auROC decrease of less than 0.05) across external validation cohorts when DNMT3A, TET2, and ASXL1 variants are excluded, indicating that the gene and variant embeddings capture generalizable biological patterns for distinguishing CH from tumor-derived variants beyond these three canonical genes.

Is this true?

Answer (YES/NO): NO